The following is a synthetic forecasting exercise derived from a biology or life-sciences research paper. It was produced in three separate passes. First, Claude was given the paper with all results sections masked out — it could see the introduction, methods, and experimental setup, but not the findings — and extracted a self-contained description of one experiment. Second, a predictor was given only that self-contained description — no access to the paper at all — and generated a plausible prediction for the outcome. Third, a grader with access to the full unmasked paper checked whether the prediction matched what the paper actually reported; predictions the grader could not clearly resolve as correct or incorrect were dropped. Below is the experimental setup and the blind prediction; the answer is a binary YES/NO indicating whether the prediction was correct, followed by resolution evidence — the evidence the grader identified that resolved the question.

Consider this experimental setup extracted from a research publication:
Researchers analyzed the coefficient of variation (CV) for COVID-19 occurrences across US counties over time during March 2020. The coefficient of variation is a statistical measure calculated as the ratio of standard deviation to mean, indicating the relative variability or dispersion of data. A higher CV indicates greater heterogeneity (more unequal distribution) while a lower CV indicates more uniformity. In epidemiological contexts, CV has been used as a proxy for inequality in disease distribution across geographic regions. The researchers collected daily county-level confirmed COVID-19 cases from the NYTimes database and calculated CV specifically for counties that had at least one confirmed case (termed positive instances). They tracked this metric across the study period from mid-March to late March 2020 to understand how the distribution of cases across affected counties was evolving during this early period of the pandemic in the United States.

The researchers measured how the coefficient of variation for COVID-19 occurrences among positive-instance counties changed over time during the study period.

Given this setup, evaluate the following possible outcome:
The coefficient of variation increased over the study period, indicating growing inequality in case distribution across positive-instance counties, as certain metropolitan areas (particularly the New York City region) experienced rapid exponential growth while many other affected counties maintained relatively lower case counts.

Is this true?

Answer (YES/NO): YES